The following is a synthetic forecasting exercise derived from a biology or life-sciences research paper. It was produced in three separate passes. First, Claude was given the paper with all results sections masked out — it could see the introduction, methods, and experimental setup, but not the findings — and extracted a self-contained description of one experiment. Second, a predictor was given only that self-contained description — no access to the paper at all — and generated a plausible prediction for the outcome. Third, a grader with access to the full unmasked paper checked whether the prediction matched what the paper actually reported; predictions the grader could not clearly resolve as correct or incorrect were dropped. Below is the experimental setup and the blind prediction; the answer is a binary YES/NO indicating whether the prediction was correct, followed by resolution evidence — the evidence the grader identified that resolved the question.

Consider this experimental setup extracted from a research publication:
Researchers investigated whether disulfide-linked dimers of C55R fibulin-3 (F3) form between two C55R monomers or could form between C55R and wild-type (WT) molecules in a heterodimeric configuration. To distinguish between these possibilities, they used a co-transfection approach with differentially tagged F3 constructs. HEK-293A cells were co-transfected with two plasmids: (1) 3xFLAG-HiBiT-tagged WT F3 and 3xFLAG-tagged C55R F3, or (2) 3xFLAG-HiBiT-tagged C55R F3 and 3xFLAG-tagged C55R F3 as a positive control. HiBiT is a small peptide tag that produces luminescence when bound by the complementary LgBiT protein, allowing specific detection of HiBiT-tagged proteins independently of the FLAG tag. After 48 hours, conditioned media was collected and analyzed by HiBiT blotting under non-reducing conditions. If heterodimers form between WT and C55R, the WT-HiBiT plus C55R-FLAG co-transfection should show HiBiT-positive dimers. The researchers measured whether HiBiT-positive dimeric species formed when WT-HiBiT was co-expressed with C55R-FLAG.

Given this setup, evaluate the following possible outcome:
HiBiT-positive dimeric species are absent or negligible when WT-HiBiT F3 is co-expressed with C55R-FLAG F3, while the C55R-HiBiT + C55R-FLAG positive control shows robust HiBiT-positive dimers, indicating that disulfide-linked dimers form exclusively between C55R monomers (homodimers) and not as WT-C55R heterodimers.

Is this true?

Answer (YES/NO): YES